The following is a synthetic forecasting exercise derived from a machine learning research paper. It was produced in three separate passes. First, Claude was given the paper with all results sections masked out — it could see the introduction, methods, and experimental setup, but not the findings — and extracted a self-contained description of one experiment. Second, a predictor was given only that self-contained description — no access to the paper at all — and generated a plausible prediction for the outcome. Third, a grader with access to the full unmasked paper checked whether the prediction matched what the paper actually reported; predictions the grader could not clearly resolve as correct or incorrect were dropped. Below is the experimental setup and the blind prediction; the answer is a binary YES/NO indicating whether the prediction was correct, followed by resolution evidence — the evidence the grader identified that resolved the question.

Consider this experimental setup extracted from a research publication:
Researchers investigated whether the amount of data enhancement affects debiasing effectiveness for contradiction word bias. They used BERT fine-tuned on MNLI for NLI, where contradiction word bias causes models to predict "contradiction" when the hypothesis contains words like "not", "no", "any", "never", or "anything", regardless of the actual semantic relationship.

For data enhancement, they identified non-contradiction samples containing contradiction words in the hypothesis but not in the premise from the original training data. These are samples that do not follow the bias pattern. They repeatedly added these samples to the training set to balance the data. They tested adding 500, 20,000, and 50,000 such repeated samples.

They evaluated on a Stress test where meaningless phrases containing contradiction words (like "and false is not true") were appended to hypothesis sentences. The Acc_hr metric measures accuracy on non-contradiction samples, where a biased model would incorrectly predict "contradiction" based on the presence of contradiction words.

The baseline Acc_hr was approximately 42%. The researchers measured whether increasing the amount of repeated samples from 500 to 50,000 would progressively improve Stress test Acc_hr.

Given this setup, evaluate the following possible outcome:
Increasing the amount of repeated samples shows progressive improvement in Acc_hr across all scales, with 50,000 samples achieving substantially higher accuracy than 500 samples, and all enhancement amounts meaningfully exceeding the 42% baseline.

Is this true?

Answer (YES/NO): NO